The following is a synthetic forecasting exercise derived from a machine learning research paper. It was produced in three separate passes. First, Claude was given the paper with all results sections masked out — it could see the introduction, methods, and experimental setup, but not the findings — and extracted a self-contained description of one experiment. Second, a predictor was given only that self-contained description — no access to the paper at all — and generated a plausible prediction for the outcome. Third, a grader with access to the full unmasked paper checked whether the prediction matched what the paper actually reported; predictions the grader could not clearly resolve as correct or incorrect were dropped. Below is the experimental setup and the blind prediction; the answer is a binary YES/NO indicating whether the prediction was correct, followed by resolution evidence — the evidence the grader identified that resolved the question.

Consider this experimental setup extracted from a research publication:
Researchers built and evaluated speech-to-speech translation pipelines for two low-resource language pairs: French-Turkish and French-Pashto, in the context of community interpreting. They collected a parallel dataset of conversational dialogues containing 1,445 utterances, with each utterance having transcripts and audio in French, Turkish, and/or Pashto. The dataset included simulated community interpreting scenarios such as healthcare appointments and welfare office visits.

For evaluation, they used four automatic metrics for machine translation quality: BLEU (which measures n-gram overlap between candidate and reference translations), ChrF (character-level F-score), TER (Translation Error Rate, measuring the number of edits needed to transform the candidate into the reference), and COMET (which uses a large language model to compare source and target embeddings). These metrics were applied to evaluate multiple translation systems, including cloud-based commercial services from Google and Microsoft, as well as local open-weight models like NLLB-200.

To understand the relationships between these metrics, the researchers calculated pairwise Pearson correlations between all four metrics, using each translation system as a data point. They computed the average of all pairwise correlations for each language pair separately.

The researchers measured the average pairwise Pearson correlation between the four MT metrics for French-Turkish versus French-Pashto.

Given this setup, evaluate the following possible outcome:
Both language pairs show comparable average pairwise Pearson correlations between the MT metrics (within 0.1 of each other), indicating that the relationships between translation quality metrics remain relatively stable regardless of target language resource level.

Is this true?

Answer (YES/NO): YES